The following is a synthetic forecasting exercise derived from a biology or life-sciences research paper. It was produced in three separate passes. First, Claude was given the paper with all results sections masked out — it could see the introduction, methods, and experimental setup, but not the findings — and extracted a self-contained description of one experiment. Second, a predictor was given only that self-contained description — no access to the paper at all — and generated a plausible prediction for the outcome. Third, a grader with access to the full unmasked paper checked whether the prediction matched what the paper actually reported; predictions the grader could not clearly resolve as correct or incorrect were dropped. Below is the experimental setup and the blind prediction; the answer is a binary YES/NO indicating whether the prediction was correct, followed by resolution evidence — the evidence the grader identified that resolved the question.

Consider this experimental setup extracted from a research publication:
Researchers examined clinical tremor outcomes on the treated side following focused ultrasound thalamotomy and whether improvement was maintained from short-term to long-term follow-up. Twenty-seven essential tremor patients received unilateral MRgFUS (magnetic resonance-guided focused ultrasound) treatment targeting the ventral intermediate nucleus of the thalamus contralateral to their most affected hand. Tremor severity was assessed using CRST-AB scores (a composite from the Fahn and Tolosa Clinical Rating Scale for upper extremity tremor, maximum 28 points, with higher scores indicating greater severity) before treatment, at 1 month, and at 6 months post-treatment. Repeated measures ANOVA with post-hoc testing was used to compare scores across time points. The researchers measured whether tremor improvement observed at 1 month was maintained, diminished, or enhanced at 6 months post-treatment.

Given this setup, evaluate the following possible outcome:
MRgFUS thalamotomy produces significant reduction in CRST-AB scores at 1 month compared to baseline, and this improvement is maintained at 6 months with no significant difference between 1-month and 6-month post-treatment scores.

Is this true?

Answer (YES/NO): YES